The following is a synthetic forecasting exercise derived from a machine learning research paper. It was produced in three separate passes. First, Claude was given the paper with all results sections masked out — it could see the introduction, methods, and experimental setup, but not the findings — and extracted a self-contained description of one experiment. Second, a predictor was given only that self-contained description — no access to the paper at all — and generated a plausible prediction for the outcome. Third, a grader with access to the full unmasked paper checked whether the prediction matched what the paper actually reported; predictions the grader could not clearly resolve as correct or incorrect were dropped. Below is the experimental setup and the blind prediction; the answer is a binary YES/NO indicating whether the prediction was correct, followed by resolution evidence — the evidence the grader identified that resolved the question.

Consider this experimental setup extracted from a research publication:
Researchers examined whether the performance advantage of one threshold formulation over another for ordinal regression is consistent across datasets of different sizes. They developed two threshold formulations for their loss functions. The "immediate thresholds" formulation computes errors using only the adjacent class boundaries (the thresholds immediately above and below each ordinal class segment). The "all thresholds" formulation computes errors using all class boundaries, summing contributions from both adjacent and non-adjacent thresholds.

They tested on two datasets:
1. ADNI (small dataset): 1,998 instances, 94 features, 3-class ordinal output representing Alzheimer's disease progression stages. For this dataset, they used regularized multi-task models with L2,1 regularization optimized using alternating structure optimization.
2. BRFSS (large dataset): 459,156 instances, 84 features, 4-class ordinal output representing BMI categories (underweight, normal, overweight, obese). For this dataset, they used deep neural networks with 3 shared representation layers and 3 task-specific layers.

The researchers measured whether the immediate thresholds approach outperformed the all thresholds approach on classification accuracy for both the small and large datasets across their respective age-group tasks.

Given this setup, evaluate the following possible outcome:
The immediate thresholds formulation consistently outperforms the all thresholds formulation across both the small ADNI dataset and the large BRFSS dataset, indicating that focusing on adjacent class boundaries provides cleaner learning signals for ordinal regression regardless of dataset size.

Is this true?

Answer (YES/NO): YES